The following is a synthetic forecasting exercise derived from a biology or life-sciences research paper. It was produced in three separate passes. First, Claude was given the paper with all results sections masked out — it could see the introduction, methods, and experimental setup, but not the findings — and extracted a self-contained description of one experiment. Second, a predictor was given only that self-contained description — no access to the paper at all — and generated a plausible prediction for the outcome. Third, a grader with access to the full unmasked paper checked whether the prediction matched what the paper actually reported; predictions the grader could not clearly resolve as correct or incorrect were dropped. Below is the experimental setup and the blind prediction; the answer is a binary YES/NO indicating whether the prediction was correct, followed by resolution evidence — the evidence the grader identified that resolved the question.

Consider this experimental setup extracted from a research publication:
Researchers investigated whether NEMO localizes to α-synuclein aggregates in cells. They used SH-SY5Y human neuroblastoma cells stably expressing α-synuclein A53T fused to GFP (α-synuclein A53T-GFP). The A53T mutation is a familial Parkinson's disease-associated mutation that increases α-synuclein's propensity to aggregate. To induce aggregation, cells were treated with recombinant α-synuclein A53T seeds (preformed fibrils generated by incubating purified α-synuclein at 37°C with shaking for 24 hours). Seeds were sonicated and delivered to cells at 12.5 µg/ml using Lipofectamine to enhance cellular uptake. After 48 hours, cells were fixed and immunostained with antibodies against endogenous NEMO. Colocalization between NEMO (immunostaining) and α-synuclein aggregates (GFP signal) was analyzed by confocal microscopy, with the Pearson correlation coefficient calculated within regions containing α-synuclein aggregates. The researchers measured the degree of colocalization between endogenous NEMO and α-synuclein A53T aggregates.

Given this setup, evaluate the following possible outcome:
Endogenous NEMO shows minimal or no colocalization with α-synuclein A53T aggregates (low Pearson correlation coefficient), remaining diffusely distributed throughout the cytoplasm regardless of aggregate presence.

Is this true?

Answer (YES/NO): NO